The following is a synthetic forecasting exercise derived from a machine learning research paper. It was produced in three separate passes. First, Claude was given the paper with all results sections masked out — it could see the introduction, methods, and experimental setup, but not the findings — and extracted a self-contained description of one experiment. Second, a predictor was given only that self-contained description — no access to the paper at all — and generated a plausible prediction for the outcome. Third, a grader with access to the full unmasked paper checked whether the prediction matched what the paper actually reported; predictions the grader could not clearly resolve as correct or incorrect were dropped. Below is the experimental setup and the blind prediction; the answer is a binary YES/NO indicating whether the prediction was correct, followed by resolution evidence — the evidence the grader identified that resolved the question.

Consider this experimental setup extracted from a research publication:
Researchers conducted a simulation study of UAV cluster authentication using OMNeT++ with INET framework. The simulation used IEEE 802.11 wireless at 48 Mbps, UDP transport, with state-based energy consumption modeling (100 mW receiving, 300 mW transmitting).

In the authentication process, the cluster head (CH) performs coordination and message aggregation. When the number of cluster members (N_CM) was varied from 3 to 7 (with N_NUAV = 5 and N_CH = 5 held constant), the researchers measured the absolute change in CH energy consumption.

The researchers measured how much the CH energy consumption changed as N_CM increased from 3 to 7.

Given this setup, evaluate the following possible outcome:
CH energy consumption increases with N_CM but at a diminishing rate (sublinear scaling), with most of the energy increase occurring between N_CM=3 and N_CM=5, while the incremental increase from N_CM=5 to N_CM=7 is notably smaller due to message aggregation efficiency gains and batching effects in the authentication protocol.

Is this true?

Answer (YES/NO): NO